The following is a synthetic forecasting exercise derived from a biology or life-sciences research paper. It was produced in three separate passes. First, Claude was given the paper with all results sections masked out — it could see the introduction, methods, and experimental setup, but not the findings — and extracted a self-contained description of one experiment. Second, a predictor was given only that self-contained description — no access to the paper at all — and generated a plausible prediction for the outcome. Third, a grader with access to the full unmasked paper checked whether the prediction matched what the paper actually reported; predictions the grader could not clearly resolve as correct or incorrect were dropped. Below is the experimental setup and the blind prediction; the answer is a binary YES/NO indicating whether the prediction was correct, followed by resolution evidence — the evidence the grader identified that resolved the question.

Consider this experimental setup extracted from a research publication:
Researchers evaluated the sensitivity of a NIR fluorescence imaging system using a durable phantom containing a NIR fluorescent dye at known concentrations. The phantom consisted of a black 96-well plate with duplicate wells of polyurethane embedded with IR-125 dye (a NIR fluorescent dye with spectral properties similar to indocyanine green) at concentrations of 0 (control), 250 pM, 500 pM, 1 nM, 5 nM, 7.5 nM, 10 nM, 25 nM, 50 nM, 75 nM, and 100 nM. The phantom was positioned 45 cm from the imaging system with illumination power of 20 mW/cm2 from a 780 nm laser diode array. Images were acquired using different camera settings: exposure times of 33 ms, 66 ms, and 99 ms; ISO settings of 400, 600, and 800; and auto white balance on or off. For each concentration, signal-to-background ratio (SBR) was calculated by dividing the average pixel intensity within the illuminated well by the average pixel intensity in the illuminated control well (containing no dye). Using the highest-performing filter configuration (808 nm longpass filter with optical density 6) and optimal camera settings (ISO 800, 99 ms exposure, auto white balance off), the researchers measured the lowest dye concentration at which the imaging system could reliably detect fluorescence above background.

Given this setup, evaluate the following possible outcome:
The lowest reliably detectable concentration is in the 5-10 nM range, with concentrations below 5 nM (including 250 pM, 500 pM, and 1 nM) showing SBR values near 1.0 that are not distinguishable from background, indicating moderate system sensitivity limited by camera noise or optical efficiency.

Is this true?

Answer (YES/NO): NO